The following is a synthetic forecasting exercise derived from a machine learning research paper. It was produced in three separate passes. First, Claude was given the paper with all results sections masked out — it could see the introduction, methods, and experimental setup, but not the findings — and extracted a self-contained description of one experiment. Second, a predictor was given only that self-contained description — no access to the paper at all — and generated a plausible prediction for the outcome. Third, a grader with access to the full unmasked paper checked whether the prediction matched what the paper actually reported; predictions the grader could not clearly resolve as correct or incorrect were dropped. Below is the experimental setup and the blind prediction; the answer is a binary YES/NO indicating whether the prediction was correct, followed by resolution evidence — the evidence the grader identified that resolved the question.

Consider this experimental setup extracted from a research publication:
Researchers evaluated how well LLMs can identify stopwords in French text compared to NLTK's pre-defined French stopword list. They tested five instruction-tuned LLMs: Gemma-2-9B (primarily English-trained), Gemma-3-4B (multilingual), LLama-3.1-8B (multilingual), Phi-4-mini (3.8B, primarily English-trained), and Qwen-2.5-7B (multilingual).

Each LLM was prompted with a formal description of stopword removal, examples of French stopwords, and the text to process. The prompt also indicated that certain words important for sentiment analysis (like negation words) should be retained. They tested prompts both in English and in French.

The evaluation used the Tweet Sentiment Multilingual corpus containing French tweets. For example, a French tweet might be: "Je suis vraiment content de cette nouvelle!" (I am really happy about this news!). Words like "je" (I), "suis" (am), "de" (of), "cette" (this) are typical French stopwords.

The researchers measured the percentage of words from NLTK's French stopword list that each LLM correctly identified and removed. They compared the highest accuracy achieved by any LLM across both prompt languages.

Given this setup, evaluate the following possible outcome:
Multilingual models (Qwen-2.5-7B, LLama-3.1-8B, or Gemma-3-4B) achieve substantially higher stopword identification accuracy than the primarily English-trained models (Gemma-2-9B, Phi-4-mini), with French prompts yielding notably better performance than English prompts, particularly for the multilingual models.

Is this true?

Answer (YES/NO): NO